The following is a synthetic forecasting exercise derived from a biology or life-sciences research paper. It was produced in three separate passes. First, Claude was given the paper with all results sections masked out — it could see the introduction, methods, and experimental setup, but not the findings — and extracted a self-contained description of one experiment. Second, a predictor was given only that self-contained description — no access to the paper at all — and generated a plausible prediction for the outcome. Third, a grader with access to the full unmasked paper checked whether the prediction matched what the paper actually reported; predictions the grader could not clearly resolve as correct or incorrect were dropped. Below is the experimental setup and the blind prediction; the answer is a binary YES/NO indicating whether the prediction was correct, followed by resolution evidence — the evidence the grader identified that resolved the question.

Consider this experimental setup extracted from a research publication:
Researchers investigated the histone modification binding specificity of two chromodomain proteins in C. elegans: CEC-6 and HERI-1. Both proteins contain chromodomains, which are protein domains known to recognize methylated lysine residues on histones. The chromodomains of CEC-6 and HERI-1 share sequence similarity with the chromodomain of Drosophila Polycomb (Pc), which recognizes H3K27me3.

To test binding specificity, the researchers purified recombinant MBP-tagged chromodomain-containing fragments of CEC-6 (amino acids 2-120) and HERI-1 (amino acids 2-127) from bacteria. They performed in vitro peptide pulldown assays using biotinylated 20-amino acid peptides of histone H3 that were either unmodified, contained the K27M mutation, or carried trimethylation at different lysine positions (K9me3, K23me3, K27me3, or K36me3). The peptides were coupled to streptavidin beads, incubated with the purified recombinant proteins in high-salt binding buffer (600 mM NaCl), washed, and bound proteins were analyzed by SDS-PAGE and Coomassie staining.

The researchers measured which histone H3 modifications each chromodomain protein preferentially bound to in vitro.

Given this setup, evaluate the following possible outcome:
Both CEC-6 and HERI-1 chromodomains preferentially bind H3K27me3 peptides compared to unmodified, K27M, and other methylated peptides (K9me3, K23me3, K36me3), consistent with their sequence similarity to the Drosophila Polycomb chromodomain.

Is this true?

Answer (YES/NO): NO